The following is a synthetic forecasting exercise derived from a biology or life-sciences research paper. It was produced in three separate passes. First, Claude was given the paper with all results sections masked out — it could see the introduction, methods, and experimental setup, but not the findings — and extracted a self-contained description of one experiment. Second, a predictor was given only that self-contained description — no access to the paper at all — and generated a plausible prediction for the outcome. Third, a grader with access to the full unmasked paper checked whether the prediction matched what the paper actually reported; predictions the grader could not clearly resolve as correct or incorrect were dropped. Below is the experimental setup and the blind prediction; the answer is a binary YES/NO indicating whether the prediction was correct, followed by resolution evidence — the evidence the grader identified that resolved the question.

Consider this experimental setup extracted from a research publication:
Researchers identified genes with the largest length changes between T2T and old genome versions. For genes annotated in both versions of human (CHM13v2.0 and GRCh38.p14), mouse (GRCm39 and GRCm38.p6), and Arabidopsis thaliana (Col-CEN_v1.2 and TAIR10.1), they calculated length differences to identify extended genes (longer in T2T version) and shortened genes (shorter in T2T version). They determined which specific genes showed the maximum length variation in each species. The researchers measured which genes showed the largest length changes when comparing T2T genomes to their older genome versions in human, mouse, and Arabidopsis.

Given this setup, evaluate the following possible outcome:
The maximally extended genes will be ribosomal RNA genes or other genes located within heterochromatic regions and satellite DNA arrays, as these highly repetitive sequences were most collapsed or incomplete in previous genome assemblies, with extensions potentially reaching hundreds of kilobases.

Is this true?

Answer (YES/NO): NO